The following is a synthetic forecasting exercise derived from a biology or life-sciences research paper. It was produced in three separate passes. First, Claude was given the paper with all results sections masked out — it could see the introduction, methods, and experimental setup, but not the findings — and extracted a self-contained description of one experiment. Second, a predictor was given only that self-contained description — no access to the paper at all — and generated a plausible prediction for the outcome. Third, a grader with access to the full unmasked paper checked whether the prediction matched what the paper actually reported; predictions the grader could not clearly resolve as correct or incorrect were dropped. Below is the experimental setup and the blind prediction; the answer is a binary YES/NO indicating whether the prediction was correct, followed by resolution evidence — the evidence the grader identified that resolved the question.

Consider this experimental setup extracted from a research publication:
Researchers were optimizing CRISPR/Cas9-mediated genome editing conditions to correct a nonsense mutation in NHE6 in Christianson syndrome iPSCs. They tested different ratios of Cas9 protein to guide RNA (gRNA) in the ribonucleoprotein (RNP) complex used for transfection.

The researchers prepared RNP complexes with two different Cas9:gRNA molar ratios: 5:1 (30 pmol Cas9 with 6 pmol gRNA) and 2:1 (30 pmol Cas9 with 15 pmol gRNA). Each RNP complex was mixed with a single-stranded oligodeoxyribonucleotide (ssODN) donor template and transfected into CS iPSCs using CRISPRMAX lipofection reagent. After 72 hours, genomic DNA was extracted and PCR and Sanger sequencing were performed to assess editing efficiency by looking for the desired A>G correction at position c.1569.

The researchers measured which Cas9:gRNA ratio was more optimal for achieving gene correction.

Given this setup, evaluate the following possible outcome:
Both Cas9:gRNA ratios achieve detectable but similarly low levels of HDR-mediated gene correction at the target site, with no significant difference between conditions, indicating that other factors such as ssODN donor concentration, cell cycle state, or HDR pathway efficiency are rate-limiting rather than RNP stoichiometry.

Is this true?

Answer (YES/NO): NO